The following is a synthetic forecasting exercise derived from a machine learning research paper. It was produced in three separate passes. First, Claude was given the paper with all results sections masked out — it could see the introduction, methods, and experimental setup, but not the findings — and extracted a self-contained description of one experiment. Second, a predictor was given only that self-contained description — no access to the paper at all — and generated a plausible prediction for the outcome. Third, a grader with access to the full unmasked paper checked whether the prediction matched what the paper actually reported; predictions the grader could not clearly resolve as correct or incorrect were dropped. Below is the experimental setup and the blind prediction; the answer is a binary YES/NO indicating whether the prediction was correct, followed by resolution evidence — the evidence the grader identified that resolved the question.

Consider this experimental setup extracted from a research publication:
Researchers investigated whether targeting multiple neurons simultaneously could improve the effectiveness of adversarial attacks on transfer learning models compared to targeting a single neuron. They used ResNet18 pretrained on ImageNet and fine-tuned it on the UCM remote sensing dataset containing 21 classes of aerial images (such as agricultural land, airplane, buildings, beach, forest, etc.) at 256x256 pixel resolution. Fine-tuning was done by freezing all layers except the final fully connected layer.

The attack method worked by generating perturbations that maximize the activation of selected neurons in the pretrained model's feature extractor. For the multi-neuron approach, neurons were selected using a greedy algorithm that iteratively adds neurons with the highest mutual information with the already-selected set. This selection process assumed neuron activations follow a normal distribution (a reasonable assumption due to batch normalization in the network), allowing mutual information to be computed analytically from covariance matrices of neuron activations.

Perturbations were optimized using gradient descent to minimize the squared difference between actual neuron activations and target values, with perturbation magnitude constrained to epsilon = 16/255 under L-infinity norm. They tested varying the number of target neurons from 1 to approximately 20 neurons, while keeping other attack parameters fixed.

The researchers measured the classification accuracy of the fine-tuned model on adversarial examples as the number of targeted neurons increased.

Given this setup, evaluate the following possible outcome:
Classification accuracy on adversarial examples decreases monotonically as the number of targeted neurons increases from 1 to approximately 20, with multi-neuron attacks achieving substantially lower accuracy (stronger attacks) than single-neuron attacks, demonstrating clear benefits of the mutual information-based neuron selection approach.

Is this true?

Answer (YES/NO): NO